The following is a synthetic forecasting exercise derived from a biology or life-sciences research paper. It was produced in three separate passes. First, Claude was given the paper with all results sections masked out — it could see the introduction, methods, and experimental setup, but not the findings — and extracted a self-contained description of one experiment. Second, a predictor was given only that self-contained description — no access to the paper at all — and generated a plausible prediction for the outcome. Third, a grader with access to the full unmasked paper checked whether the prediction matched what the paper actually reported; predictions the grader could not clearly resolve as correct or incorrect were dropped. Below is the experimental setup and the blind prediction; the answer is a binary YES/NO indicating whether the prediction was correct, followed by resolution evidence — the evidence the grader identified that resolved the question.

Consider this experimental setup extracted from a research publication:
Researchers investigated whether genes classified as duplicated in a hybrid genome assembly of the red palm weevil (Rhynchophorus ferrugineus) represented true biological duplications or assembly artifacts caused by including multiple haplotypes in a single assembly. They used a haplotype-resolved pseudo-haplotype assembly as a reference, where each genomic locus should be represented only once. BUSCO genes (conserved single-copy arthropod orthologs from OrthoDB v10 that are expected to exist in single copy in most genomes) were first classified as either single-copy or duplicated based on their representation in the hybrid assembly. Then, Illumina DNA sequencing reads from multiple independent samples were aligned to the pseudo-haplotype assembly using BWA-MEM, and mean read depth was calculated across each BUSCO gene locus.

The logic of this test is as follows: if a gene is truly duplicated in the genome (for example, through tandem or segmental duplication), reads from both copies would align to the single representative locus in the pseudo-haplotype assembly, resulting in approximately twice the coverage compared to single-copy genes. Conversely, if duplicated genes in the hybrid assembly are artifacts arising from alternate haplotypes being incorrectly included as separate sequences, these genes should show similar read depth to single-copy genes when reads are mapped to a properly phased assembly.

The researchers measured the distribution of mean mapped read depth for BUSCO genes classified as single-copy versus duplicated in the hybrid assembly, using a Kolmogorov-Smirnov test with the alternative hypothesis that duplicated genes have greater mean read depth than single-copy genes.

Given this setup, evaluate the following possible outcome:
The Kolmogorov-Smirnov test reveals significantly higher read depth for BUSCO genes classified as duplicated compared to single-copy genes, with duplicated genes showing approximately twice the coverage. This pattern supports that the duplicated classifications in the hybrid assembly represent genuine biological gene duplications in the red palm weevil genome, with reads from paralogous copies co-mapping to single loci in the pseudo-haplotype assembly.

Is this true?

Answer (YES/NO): NO